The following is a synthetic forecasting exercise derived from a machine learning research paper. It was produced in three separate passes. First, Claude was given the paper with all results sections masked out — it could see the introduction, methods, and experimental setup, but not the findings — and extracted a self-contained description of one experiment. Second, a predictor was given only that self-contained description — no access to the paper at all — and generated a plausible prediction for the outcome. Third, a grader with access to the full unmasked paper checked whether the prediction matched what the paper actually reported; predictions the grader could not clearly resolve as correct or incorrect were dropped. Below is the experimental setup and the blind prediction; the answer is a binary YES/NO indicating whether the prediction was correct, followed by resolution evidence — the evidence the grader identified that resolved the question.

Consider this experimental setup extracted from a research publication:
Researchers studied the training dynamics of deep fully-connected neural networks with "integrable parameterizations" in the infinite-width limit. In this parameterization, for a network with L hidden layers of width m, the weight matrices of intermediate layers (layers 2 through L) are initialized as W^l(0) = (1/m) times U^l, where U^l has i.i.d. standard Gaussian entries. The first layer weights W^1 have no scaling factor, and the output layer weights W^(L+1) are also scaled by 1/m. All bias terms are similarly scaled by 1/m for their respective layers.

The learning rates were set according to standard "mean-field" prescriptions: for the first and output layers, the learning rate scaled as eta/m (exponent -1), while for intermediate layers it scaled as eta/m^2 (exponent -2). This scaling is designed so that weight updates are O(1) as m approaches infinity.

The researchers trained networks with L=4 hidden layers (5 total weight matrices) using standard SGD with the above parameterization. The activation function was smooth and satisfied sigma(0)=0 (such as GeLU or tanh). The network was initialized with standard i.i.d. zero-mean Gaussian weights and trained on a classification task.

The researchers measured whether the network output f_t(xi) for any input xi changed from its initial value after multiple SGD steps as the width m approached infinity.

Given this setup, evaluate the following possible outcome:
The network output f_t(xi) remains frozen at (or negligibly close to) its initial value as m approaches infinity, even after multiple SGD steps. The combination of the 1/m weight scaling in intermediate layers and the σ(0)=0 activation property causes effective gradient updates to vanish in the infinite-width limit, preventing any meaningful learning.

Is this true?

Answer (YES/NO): YES